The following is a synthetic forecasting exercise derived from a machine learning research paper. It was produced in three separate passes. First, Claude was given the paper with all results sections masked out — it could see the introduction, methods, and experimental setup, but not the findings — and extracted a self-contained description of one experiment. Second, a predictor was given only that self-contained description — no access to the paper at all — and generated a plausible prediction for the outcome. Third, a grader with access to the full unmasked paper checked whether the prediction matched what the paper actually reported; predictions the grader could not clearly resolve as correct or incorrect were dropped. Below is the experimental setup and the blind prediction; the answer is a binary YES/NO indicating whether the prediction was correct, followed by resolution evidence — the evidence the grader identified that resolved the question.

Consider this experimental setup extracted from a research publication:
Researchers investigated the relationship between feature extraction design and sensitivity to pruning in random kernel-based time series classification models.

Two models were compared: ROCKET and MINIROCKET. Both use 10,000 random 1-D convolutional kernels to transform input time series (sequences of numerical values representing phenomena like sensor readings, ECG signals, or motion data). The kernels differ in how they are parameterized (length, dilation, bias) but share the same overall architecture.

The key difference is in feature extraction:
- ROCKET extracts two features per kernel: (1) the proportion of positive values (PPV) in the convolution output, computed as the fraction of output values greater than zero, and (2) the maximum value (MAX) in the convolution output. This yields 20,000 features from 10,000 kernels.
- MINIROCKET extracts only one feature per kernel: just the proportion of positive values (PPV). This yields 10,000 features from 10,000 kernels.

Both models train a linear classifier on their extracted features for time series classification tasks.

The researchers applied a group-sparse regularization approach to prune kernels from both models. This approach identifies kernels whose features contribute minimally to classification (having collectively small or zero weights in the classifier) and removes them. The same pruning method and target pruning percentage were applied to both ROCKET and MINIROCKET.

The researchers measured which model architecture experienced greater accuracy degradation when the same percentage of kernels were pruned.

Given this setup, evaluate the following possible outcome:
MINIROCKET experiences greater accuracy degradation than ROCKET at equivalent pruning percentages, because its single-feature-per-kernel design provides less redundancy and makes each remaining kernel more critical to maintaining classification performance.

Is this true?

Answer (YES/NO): YES